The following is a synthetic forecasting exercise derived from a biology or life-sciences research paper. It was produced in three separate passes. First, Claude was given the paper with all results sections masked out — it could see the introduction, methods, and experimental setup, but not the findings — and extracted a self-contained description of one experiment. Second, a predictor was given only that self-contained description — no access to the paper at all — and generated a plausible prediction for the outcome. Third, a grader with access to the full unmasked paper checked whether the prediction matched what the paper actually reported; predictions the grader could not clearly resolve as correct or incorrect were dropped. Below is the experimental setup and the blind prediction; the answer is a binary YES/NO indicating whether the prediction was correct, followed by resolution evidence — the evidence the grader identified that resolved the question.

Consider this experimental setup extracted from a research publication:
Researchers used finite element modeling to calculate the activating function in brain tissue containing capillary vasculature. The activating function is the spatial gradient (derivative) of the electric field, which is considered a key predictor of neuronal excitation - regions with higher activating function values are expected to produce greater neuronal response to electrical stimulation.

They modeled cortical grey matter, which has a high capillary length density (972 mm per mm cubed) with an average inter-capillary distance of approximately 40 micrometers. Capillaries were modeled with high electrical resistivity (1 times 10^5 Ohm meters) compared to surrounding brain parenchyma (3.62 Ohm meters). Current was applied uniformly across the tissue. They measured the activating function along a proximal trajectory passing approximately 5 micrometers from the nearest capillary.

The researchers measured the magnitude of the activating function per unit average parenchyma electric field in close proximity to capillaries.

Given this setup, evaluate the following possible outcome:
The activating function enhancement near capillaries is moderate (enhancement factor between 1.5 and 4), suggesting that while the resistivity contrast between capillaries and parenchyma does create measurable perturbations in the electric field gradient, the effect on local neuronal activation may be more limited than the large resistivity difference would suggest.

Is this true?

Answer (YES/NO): NO